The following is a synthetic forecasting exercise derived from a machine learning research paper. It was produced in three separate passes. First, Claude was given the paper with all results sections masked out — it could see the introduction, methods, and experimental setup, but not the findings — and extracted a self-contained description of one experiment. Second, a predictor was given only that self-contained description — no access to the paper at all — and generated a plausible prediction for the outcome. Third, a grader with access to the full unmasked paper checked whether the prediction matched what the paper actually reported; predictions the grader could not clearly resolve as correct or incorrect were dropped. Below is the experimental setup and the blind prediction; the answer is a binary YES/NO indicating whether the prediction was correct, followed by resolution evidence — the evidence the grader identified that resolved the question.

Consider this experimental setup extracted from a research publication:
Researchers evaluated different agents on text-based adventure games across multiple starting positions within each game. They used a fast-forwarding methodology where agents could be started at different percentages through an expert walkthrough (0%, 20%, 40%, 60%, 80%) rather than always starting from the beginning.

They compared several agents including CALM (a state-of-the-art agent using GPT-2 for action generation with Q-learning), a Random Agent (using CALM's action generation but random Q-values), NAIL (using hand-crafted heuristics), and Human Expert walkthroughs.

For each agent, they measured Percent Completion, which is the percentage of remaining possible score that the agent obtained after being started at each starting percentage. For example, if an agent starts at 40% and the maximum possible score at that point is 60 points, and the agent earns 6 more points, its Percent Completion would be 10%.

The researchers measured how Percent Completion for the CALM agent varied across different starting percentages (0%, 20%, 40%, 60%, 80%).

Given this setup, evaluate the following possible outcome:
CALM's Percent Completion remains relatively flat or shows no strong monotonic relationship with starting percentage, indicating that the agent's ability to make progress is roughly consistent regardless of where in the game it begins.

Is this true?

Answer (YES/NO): YES